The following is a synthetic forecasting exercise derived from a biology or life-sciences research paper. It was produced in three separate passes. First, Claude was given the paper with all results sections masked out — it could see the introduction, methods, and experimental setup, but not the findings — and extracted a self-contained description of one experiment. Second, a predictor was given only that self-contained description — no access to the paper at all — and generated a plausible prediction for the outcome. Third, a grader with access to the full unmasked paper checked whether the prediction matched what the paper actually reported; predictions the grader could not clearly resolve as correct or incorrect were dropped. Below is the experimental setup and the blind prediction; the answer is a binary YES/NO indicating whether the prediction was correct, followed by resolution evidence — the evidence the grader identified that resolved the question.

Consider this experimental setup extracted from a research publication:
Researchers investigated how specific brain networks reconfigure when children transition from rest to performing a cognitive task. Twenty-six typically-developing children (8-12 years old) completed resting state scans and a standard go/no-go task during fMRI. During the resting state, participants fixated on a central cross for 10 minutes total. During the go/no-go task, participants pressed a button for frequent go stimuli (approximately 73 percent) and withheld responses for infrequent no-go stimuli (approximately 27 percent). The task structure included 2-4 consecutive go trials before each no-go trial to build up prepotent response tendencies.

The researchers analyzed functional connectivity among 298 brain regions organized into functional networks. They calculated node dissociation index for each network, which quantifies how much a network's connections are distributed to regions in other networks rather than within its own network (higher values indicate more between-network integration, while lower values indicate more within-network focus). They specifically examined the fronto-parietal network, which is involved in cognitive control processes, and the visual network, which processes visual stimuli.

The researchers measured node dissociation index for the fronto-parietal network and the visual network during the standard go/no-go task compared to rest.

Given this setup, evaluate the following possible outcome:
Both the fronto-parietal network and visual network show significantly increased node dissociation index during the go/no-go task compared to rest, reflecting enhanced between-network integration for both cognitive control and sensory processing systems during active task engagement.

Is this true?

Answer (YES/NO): NO